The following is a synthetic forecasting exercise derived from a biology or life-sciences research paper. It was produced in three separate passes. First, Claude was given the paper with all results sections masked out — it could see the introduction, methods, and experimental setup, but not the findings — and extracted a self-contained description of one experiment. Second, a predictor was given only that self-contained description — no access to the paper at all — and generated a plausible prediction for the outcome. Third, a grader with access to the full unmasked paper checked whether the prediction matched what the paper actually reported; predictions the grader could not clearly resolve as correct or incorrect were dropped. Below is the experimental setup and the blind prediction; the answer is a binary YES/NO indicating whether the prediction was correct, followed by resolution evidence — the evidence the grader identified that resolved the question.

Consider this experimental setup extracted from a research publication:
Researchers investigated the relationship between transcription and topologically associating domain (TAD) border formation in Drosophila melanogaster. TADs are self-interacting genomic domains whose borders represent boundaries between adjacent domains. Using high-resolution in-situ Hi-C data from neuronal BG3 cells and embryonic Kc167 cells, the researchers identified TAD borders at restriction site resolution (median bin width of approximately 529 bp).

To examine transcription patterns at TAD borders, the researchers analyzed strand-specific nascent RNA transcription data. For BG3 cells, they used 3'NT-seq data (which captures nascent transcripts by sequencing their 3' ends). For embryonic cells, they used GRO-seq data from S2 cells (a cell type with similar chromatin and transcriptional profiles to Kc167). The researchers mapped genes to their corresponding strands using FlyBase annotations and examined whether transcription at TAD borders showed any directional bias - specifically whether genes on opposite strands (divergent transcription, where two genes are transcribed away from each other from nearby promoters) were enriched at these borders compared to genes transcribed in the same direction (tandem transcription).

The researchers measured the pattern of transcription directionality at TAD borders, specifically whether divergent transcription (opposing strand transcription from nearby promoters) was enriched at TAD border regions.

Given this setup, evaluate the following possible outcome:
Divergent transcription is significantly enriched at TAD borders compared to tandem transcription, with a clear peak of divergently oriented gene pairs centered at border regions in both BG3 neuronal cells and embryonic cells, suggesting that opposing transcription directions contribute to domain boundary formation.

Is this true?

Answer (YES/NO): YES